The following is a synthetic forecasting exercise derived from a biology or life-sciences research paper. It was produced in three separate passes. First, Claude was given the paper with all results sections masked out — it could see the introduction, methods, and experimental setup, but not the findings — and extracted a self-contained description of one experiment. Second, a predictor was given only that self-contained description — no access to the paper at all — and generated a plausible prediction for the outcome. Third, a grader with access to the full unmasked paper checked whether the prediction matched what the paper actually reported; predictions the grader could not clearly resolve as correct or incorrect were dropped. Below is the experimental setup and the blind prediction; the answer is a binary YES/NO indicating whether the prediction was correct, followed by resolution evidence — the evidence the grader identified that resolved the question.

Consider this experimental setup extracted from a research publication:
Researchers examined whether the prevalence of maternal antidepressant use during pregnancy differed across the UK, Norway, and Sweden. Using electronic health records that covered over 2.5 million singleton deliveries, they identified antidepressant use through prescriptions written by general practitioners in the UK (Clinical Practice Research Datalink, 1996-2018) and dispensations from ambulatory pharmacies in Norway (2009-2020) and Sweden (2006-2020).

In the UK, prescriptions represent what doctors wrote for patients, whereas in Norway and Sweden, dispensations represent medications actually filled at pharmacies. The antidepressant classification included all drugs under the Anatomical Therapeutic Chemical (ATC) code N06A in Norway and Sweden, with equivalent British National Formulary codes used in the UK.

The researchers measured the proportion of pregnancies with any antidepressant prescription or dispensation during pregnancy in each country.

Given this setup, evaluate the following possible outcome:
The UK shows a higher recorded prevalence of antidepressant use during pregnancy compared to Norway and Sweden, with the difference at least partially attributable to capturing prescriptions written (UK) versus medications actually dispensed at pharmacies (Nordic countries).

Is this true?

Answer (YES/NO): NO